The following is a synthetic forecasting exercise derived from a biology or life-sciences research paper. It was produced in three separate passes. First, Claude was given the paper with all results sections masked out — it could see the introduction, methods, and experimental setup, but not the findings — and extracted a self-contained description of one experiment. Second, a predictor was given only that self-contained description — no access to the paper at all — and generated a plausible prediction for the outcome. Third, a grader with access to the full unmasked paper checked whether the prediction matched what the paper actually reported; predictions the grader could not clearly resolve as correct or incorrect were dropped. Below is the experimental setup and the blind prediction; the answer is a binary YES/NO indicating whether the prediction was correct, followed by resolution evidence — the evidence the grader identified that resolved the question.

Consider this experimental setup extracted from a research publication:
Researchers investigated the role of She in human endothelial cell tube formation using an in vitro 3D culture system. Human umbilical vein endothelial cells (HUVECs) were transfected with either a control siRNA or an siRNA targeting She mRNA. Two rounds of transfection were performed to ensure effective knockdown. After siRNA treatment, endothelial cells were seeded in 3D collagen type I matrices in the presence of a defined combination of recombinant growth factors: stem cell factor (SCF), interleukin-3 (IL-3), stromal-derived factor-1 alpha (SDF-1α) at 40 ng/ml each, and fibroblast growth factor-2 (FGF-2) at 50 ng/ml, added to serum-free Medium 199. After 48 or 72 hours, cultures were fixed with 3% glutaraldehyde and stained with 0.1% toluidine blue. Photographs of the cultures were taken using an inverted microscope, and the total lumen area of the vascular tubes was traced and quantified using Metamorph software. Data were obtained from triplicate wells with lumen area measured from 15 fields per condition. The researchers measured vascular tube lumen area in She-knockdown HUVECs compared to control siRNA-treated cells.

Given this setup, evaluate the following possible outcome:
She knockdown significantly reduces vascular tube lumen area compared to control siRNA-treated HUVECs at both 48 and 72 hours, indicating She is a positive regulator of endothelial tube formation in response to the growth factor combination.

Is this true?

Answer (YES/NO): NO